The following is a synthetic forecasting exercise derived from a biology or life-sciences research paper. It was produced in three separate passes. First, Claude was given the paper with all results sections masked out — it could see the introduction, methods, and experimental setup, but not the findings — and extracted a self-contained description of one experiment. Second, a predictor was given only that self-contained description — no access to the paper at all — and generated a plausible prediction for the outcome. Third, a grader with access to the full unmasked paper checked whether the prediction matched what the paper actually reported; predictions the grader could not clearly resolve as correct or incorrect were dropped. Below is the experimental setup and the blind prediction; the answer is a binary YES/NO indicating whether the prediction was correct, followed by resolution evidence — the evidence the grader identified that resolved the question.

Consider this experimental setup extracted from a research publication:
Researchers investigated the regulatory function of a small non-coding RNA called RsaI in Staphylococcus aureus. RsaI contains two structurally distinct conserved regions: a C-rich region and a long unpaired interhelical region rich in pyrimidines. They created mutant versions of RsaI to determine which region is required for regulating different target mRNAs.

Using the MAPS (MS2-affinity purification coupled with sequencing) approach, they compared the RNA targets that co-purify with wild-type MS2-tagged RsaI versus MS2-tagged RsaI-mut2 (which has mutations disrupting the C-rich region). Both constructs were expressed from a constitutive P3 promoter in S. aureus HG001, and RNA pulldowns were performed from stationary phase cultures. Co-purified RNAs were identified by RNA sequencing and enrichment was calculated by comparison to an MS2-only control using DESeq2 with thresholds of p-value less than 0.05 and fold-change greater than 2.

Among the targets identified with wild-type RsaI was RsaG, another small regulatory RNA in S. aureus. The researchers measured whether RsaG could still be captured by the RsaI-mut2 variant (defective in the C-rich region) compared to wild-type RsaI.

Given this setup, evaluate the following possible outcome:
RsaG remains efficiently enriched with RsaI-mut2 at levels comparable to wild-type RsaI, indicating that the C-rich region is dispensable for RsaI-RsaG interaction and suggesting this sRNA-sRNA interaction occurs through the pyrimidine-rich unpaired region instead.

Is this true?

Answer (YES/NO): NO